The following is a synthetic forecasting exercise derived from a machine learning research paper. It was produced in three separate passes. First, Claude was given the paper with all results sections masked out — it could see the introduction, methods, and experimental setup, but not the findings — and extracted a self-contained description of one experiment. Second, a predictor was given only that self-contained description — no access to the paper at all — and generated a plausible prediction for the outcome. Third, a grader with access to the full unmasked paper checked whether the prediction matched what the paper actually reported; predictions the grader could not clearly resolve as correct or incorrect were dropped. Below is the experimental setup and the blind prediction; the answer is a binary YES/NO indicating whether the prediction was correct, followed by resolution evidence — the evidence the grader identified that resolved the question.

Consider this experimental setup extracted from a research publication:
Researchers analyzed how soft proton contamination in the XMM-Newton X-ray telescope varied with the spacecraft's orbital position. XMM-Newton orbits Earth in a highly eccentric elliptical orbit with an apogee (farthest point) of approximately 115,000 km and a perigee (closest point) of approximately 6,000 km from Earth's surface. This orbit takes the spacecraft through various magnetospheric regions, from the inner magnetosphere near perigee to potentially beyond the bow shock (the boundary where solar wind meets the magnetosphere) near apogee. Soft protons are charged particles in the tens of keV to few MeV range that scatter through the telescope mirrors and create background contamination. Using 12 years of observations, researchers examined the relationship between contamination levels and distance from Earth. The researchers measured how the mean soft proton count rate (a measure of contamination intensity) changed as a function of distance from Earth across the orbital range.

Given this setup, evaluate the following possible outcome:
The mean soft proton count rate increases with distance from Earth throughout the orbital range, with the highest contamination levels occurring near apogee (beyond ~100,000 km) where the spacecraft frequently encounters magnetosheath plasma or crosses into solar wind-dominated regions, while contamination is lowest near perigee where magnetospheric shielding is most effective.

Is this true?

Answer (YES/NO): NO